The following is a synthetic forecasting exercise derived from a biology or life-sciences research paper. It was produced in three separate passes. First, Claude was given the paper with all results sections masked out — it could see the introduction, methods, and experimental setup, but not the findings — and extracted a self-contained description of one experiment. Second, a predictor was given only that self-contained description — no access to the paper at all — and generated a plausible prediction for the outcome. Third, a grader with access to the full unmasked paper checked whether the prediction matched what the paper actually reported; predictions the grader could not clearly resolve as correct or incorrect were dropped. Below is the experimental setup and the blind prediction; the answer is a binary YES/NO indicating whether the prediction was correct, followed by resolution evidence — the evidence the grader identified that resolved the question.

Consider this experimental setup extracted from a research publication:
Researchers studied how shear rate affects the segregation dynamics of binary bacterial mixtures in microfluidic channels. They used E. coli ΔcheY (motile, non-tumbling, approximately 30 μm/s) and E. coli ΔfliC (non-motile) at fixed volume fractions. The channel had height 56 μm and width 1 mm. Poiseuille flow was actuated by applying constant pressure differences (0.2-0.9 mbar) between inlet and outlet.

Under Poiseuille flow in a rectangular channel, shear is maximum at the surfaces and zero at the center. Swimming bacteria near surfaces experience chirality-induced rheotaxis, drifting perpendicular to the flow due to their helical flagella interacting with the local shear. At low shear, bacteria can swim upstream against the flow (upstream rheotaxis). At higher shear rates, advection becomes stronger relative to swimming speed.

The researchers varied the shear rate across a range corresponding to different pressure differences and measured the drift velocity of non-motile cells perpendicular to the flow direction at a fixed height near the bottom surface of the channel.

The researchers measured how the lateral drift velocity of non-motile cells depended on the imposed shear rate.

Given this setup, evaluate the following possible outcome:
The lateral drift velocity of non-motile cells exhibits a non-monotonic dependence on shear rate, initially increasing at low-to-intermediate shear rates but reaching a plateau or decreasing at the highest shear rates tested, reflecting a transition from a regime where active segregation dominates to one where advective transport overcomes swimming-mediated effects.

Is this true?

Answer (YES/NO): NO